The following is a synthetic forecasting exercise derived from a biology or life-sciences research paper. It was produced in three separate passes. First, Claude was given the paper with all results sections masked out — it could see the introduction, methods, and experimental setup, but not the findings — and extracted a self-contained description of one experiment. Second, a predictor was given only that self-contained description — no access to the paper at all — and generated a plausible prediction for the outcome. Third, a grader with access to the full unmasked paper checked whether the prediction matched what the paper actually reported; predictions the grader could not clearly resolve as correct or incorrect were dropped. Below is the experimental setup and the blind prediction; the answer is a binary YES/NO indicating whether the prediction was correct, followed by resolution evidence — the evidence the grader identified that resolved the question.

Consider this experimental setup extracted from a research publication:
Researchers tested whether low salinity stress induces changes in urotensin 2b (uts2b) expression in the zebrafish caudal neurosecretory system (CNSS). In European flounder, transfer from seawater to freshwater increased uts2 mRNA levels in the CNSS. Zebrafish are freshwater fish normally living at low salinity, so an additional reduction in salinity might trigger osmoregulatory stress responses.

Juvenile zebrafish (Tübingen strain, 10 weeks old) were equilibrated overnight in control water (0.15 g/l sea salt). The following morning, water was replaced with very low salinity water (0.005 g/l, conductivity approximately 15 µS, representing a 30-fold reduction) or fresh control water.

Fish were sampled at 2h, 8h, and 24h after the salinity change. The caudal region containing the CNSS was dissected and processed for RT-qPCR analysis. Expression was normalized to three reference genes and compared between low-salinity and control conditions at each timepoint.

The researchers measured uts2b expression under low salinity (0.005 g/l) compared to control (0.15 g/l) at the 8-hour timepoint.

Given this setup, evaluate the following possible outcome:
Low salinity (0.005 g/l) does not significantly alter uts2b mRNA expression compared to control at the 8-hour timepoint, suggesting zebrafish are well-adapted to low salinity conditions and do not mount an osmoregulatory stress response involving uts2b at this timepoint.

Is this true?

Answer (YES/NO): YES